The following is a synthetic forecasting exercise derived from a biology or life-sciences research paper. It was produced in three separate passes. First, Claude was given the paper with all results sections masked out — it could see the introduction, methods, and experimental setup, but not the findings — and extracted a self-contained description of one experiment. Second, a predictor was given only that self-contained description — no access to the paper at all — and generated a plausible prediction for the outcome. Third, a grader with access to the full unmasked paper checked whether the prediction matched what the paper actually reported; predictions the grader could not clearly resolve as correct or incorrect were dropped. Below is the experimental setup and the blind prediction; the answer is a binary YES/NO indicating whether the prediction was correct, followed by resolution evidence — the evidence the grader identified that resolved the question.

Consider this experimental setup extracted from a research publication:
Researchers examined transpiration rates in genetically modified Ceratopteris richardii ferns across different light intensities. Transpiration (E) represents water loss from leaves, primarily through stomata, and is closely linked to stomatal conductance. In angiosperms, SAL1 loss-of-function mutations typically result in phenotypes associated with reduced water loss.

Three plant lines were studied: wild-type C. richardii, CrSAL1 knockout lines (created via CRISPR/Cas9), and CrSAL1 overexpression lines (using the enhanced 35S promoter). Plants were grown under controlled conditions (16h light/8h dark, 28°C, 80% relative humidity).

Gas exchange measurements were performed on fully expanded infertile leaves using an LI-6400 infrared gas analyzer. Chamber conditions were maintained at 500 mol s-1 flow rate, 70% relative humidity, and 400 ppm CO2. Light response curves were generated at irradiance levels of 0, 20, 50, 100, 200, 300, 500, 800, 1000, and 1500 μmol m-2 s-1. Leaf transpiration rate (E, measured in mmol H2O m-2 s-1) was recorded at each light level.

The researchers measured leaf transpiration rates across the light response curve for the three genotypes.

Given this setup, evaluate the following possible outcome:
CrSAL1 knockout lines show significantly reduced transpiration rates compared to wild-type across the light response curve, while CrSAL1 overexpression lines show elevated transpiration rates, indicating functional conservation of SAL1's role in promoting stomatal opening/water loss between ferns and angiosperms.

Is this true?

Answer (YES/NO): YES